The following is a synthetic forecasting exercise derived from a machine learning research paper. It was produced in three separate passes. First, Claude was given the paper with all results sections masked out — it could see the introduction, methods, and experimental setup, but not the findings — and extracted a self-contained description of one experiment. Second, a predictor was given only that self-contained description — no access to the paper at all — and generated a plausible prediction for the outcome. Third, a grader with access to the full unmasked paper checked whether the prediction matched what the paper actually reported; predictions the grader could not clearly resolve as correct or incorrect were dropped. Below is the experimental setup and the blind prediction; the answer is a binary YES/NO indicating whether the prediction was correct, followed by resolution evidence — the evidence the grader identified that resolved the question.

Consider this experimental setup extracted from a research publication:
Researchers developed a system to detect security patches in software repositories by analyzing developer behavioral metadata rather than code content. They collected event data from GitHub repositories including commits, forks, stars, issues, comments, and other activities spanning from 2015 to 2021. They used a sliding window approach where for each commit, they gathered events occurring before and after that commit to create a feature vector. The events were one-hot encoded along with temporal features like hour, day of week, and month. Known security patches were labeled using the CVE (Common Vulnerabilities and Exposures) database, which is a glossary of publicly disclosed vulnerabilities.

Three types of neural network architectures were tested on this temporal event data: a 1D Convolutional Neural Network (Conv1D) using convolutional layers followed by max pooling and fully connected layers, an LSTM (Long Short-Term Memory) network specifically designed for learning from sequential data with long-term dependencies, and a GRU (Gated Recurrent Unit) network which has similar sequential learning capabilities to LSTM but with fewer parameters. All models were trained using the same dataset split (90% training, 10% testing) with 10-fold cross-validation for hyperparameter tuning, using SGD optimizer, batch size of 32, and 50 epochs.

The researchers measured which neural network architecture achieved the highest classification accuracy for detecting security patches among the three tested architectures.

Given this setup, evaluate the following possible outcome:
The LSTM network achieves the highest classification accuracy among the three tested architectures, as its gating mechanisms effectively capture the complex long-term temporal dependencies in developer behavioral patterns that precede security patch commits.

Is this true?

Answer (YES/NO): NO